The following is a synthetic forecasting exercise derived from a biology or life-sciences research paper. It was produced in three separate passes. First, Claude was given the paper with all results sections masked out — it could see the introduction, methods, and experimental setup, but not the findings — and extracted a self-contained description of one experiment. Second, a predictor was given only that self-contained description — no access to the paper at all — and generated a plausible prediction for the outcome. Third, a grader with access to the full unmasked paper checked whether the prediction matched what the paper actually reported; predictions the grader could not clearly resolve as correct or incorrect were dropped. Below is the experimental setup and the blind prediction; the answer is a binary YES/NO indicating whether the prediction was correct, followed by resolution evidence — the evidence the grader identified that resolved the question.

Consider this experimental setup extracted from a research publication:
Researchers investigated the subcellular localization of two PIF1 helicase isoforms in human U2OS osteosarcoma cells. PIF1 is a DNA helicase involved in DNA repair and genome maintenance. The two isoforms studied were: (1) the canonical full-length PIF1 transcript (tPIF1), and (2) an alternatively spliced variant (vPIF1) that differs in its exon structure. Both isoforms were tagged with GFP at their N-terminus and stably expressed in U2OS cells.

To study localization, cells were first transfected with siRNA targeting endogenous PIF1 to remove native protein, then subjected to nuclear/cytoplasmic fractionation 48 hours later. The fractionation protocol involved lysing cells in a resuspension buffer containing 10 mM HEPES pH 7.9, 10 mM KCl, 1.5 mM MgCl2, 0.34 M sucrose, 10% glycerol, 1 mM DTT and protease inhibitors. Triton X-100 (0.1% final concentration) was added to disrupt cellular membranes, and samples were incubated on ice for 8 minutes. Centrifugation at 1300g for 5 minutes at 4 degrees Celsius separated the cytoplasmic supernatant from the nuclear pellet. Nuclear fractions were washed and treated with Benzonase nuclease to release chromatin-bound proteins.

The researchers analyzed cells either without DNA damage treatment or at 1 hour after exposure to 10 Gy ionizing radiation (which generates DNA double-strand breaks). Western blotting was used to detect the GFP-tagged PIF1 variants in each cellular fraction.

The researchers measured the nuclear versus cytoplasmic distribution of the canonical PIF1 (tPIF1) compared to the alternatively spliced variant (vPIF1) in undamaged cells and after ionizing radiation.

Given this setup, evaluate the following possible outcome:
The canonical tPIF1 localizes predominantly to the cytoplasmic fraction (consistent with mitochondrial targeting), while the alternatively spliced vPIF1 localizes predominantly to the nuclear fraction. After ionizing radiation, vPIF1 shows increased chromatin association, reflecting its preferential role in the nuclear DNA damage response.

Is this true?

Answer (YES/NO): NO